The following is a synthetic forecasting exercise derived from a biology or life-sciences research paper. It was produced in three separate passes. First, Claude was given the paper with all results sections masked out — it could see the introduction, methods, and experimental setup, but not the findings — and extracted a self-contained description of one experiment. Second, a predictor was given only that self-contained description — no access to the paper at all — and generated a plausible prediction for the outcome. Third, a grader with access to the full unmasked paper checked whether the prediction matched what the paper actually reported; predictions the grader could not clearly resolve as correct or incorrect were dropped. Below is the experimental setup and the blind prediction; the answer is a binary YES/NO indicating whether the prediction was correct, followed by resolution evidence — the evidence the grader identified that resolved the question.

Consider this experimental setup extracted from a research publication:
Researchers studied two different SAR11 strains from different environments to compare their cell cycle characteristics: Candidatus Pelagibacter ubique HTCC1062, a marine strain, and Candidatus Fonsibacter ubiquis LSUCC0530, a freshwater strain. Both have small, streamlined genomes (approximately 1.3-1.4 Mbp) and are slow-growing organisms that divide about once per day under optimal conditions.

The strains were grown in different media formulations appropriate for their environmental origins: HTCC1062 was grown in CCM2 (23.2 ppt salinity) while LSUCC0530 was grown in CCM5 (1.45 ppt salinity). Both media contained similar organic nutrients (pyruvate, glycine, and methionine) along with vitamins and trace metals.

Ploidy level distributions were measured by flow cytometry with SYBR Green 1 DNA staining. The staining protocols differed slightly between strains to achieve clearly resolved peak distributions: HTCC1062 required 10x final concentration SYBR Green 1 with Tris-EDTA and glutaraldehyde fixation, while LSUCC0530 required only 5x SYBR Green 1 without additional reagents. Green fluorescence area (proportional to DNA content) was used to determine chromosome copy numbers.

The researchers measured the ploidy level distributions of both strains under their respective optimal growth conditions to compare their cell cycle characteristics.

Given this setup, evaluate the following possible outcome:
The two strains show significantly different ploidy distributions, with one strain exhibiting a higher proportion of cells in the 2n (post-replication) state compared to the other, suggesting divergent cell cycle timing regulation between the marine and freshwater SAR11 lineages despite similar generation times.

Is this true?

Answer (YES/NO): NO